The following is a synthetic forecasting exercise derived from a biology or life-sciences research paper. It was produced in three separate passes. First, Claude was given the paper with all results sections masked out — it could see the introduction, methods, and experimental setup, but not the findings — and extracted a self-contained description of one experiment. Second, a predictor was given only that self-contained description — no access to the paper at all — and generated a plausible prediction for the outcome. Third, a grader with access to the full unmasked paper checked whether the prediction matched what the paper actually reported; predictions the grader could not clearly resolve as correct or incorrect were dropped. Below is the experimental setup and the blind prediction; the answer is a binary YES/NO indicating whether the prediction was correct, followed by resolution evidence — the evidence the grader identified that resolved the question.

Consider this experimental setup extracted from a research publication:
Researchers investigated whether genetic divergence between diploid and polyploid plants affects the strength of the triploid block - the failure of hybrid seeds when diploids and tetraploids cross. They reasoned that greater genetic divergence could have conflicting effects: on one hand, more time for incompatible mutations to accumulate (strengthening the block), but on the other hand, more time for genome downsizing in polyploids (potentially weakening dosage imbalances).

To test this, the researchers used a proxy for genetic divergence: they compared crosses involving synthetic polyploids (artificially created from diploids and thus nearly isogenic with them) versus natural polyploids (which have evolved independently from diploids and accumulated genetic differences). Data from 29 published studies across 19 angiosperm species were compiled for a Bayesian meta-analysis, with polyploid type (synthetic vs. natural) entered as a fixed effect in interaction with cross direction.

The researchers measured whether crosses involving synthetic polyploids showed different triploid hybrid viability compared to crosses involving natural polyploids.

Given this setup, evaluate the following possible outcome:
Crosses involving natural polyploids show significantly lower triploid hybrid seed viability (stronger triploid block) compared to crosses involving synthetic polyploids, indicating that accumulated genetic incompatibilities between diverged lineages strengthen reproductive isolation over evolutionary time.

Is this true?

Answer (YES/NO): NO